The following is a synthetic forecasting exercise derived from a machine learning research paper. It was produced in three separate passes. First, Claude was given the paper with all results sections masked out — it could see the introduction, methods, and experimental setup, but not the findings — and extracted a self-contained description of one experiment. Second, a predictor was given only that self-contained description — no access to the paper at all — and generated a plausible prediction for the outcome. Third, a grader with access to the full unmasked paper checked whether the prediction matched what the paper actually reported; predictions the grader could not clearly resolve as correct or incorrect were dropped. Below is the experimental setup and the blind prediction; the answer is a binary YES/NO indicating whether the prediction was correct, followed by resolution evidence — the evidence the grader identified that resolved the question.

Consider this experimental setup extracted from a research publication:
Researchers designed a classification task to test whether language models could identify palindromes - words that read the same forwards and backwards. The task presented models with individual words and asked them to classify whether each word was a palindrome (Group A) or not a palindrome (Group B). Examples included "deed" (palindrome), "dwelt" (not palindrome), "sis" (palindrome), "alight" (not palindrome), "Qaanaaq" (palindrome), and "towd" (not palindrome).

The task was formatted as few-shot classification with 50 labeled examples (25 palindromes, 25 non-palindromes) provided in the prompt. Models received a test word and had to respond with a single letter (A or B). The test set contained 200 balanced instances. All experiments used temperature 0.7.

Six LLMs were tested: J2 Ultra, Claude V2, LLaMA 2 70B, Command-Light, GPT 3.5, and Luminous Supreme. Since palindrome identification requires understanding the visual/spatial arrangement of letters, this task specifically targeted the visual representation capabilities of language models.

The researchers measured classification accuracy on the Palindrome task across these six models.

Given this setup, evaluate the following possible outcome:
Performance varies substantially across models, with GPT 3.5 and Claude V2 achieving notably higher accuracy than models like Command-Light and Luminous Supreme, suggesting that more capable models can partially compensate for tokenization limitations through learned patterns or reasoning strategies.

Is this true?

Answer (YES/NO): NO